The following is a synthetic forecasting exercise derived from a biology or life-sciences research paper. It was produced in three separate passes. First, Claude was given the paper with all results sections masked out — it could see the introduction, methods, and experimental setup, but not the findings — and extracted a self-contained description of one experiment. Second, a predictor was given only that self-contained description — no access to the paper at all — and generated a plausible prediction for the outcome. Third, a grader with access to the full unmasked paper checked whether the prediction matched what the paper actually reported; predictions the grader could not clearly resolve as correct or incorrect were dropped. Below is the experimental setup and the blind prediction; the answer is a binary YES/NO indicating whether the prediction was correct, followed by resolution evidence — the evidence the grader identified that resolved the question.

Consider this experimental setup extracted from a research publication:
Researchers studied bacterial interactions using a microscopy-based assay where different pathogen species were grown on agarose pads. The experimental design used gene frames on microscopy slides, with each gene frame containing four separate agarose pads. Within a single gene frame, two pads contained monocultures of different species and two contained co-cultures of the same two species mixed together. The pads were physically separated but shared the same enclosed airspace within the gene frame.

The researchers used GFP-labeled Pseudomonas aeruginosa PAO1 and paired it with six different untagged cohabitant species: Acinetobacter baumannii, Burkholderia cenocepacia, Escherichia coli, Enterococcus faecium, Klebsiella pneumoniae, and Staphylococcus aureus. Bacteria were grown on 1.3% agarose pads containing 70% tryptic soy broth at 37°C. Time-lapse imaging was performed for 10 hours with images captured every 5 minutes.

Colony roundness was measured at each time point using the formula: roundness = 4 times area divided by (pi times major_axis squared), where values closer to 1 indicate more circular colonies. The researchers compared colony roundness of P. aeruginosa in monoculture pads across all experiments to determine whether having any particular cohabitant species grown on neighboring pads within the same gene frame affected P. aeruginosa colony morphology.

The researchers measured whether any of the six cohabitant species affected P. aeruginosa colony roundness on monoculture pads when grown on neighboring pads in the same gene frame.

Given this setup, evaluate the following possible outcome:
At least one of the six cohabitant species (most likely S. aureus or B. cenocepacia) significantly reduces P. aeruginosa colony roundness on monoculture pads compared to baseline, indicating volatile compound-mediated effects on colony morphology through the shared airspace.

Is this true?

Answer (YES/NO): NO